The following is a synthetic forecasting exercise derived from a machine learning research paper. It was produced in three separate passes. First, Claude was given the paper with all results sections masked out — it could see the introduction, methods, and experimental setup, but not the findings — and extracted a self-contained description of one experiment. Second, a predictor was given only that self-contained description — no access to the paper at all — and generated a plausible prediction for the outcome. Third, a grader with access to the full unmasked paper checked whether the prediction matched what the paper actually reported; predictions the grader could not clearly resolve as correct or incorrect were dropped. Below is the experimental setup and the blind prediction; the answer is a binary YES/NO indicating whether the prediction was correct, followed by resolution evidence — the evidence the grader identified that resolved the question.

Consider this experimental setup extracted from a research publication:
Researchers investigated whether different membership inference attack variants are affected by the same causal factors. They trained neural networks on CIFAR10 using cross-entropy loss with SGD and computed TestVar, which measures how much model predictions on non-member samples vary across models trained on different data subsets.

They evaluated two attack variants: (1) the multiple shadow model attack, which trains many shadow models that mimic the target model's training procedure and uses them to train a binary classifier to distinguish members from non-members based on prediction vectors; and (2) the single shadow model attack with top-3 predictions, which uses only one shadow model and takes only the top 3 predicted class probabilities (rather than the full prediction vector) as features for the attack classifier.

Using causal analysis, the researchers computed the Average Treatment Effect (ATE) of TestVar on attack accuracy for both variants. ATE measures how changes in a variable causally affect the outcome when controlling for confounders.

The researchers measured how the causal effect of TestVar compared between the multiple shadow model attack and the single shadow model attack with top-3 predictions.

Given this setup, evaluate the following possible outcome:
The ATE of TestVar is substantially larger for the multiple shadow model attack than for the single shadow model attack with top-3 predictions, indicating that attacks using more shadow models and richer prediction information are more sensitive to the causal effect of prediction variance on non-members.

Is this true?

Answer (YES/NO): YES